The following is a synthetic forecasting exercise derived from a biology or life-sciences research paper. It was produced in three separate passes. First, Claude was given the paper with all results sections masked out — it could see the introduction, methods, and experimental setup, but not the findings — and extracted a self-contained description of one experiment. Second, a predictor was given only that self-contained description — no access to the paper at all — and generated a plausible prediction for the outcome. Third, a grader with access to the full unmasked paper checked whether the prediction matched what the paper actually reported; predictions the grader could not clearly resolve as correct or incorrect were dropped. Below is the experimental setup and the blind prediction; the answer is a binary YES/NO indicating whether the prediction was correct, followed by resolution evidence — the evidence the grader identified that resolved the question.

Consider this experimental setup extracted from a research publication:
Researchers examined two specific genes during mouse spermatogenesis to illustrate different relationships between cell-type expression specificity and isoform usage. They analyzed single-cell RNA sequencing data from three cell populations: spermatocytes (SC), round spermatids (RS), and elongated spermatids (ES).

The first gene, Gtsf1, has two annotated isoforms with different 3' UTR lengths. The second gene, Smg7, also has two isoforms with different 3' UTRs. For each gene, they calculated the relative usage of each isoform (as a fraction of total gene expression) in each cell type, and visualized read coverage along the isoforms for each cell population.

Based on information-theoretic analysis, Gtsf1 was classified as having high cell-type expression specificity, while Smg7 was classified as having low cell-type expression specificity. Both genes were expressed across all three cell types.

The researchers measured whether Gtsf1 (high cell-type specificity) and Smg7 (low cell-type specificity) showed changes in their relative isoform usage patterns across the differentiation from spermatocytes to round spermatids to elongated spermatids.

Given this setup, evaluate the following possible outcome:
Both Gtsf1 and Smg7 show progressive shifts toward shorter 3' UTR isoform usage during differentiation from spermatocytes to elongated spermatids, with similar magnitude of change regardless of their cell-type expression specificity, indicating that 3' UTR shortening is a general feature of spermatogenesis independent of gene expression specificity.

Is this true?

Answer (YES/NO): NO